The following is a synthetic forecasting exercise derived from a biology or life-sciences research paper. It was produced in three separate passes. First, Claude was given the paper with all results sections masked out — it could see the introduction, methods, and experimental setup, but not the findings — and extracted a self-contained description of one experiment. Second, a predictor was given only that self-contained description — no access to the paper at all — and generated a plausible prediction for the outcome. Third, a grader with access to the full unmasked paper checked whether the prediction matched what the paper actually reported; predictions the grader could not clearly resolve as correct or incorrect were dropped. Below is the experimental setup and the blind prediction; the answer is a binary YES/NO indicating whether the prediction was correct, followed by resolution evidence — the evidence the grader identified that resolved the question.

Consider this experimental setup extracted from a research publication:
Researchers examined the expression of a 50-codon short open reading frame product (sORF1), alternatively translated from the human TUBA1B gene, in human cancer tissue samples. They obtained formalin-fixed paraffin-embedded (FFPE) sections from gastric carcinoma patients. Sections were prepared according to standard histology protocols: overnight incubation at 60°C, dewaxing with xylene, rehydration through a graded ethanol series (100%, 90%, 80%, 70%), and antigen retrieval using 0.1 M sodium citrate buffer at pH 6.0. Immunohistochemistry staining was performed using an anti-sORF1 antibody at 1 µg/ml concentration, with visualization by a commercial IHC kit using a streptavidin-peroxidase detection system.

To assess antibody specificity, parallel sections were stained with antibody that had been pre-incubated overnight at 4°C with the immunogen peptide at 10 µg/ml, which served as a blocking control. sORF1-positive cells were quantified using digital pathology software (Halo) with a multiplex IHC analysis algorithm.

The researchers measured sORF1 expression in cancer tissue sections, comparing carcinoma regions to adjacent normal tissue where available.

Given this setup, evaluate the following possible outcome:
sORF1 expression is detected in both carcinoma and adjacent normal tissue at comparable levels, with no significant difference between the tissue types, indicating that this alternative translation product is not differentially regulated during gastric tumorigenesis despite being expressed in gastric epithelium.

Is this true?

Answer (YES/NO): NO